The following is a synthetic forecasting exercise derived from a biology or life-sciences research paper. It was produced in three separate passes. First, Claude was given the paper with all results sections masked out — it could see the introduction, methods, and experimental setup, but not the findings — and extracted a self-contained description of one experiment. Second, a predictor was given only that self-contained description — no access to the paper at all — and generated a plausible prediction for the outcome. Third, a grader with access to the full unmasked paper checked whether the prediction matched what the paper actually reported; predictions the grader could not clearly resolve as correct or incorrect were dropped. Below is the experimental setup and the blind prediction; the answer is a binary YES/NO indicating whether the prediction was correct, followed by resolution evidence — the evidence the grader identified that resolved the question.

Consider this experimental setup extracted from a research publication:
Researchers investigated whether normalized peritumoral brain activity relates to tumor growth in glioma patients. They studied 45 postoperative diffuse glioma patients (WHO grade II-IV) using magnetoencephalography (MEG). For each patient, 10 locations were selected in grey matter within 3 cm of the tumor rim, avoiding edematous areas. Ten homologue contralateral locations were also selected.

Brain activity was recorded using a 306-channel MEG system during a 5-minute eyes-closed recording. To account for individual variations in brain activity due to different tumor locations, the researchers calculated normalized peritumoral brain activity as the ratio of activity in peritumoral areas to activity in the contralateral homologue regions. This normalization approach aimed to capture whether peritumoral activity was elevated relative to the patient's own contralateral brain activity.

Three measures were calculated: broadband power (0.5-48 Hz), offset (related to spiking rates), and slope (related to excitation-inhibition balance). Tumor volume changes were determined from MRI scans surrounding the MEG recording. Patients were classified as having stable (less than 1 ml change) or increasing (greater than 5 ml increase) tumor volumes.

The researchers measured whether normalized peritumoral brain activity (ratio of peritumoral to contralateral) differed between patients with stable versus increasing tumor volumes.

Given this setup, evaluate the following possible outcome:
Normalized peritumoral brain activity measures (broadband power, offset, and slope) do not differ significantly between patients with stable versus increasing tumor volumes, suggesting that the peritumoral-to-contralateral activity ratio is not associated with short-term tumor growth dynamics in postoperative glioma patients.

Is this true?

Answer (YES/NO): YES